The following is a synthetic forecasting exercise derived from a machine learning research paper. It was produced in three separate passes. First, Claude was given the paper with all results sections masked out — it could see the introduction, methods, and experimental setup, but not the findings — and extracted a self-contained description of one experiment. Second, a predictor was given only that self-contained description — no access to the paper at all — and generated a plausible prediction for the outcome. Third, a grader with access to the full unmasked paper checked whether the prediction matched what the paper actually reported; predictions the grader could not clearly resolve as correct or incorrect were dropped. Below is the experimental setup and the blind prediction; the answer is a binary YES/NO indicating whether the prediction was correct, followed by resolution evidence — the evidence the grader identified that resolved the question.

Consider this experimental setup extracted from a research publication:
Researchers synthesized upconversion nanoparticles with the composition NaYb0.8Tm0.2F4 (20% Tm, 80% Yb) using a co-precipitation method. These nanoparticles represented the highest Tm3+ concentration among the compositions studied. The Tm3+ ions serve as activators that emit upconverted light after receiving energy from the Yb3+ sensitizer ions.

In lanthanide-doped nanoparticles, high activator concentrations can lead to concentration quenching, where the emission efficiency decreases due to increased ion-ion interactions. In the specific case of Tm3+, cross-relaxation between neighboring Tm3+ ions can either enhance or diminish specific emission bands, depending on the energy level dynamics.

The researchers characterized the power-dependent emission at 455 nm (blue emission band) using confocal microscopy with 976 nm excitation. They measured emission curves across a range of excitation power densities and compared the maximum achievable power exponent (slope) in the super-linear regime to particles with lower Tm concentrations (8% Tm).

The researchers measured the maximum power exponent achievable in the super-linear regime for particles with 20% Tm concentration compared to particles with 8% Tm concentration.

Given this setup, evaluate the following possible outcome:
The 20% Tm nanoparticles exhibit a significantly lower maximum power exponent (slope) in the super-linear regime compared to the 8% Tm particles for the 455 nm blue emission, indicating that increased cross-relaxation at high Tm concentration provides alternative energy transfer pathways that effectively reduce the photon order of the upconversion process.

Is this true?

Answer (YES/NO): NO